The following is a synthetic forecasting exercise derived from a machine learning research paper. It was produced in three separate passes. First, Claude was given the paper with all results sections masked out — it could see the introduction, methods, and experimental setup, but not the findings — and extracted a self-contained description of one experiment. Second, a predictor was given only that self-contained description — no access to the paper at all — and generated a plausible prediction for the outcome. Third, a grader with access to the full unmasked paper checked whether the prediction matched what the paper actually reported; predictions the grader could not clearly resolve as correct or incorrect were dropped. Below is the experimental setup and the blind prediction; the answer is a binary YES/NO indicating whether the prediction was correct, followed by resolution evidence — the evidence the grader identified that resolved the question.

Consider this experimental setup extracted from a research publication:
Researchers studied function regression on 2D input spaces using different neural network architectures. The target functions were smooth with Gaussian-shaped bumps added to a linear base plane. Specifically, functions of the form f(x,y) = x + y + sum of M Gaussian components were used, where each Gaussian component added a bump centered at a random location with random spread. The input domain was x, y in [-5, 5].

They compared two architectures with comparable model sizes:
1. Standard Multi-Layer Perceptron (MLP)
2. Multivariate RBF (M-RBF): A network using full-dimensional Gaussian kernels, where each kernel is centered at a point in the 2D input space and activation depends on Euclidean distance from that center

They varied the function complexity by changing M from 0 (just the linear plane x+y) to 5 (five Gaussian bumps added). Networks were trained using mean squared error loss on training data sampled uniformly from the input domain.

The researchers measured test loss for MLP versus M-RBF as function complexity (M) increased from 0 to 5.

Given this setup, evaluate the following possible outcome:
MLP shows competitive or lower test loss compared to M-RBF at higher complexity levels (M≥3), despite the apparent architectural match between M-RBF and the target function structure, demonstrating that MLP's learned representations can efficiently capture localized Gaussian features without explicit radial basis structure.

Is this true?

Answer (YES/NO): YES